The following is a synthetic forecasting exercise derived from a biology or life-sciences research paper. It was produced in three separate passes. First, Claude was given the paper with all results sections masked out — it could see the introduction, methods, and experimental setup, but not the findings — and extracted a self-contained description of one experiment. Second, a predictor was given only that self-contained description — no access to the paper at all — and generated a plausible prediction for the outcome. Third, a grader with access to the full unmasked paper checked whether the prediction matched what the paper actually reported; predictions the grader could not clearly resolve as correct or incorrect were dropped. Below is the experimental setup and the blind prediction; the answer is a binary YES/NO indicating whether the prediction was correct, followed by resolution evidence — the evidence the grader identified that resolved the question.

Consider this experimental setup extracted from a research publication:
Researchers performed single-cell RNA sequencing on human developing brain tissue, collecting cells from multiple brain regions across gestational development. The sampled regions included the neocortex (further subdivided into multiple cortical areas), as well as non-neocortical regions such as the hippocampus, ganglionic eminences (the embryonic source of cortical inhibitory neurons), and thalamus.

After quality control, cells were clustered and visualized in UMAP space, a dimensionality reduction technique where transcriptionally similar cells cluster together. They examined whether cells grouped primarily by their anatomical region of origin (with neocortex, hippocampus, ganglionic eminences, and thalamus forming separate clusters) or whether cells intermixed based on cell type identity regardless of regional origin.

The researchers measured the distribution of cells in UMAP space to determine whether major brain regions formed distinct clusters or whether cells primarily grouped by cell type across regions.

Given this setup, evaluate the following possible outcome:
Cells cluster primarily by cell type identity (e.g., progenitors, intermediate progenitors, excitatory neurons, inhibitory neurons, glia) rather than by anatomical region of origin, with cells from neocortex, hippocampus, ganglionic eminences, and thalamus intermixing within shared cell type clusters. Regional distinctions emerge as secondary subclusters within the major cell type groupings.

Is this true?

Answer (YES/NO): NO